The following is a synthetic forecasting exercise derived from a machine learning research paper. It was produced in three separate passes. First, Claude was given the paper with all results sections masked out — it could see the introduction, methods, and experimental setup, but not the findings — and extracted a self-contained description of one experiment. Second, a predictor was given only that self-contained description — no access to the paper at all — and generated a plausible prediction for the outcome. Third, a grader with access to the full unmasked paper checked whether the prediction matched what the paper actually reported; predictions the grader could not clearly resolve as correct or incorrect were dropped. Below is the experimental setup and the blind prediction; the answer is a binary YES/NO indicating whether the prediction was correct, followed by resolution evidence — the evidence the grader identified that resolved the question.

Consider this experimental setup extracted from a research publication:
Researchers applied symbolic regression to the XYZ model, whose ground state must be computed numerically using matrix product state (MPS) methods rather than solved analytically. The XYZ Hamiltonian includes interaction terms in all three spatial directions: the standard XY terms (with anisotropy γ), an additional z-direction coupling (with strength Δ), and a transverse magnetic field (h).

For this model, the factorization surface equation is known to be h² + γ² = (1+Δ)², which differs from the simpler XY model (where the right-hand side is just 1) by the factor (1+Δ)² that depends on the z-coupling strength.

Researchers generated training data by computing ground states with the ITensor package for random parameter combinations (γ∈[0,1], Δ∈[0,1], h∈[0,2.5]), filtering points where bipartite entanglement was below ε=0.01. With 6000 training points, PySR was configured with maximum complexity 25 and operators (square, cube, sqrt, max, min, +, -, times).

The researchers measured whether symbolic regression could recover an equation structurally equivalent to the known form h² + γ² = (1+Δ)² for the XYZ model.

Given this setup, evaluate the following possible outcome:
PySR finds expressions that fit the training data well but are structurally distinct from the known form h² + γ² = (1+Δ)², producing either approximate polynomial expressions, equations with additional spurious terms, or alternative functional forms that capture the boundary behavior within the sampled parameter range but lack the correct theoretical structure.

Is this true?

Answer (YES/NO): NO